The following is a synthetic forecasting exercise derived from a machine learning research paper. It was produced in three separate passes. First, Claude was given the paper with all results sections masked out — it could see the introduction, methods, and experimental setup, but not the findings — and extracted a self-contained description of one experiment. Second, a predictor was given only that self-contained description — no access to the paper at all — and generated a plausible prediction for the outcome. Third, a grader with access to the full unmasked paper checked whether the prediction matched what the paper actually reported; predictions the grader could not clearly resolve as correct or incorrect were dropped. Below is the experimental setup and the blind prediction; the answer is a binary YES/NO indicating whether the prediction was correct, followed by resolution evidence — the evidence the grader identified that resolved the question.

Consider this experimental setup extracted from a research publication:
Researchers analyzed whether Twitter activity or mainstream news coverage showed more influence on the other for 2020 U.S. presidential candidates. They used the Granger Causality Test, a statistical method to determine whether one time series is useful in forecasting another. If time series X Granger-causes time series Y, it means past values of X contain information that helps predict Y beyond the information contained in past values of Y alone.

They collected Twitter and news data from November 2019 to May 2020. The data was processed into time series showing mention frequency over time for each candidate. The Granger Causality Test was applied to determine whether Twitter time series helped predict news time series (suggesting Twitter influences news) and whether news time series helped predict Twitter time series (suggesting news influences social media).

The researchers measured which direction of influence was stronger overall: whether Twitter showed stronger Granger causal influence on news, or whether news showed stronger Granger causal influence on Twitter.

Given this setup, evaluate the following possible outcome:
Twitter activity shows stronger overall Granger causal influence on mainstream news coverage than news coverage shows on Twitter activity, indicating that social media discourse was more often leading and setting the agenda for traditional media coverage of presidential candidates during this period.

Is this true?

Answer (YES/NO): NO